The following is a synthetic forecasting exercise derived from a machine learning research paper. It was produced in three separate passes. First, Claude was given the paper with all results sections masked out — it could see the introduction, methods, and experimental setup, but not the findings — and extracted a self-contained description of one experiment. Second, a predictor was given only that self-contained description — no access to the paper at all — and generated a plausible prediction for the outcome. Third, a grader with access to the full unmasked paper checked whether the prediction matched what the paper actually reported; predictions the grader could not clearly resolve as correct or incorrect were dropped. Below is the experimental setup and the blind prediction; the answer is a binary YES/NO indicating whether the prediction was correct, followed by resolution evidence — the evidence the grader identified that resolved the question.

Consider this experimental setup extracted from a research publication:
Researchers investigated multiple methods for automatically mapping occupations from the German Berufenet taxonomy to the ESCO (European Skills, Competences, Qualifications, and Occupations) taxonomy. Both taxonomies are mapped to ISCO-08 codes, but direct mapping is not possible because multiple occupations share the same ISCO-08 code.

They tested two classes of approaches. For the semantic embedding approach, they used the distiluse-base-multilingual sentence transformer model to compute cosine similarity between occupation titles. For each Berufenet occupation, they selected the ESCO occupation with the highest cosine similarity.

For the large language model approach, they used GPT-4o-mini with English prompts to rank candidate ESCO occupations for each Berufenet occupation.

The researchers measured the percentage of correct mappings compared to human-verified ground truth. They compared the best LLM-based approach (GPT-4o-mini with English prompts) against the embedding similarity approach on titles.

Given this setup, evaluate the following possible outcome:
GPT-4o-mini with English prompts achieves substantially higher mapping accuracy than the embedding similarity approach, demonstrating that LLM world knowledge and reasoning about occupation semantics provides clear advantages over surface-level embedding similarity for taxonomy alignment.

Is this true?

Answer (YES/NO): NO